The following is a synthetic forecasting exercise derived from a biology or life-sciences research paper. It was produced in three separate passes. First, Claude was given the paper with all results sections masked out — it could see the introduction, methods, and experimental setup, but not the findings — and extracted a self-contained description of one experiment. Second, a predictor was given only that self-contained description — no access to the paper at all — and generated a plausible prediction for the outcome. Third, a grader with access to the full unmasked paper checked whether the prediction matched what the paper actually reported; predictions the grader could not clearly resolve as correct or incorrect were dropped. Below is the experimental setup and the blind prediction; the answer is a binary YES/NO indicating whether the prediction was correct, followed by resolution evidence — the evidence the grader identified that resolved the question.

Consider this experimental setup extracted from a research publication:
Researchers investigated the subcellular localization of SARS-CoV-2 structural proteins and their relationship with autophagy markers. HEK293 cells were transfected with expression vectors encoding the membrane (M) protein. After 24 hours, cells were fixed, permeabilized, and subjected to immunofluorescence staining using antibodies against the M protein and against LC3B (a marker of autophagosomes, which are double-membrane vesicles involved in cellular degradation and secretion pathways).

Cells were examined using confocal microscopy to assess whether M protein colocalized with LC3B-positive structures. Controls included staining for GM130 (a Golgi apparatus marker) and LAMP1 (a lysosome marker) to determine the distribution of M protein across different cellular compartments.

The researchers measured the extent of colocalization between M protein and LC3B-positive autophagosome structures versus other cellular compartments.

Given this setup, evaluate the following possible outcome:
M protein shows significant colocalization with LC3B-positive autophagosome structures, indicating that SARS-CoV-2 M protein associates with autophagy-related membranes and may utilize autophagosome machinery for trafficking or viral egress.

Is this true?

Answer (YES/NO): YES